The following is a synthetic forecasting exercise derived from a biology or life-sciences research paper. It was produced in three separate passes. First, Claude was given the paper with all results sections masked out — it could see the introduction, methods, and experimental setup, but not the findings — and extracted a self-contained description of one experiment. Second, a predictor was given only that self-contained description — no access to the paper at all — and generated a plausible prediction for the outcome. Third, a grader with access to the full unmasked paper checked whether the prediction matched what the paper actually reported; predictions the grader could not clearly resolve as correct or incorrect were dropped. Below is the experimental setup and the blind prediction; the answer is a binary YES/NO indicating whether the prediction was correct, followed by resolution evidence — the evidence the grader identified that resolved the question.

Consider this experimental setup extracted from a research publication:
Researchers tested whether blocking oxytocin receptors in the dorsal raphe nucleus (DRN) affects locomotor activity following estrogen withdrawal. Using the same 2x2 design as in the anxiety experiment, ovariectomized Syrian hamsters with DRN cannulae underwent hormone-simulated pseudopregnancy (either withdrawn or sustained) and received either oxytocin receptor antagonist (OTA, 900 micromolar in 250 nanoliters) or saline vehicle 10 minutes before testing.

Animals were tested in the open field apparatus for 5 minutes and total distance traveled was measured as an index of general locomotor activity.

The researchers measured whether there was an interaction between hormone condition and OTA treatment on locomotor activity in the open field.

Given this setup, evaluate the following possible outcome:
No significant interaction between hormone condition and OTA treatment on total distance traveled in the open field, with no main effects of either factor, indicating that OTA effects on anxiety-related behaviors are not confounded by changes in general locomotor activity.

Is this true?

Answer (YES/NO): NO